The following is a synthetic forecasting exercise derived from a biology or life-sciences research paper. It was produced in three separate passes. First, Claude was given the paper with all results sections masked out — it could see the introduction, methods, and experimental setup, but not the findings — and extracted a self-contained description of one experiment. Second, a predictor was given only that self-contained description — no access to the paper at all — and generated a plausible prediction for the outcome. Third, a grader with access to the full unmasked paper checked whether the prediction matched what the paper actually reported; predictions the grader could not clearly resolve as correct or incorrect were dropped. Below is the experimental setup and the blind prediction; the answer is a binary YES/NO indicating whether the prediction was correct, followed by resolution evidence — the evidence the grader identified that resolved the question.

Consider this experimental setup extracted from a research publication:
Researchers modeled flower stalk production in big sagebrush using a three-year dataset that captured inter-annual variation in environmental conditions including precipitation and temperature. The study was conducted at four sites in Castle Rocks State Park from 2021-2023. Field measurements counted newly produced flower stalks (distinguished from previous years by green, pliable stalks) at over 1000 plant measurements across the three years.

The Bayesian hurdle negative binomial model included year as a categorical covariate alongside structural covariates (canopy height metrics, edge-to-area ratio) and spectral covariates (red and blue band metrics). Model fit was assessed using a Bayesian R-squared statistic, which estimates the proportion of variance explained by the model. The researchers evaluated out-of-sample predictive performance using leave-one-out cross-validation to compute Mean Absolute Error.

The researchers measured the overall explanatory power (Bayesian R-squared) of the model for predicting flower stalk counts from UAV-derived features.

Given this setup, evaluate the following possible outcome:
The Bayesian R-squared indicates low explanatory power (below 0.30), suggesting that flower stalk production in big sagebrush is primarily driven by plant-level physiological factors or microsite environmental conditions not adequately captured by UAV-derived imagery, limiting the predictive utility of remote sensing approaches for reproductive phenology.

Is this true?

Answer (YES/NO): NO